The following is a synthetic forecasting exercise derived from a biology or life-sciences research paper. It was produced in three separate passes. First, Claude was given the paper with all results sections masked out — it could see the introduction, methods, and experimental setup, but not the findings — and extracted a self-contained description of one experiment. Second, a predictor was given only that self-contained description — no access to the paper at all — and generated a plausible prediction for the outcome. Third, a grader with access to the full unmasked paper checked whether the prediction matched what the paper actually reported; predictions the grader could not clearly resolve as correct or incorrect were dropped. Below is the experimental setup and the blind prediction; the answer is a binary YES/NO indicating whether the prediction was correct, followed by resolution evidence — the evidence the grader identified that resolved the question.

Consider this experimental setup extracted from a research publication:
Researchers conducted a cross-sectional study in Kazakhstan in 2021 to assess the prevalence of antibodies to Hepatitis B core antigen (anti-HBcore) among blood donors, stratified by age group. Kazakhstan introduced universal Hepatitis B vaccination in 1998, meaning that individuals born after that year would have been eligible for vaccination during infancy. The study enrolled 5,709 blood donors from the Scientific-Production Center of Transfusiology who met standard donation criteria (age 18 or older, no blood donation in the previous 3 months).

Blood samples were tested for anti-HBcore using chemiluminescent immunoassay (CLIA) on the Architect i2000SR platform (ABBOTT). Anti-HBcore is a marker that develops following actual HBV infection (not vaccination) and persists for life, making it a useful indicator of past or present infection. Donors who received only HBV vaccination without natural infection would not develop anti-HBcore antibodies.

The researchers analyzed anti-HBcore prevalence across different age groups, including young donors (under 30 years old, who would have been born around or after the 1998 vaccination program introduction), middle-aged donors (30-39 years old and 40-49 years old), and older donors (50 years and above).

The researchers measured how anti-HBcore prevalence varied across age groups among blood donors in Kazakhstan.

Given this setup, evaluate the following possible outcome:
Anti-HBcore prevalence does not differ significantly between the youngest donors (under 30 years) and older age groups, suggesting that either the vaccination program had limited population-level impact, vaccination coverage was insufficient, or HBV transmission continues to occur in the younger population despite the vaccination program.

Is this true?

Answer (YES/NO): NO